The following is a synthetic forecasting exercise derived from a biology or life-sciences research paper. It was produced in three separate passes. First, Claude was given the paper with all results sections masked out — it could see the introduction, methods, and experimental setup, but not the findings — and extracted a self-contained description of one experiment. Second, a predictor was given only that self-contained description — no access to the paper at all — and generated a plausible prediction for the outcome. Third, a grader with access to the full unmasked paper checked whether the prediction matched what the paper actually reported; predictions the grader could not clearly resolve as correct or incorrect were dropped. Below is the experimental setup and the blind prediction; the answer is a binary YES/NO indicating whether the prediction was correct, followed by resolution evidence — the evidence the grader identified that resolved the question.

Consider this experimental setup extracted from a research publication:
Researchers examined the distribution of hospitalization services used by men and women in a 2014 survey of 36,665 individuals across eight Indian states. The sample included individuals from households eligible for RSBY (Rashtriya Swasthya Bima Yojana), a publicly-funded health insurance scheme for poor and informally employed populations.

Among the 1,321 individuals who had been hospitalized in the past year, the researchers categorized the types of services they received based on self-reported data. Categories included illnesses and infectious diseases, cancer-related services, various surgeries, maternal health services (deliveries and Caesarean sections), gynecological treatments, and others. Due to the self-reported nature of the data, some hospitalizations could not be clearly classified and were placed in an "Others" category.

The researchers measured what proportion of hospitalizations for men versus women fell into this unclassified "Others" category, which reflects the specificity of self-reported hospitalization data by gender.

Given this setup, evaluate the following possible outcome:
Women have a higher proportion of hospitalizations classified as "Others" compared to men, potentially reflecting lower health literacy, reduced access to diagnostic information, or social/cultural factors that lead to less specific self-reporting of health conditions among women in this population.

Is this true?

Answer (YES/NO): NO